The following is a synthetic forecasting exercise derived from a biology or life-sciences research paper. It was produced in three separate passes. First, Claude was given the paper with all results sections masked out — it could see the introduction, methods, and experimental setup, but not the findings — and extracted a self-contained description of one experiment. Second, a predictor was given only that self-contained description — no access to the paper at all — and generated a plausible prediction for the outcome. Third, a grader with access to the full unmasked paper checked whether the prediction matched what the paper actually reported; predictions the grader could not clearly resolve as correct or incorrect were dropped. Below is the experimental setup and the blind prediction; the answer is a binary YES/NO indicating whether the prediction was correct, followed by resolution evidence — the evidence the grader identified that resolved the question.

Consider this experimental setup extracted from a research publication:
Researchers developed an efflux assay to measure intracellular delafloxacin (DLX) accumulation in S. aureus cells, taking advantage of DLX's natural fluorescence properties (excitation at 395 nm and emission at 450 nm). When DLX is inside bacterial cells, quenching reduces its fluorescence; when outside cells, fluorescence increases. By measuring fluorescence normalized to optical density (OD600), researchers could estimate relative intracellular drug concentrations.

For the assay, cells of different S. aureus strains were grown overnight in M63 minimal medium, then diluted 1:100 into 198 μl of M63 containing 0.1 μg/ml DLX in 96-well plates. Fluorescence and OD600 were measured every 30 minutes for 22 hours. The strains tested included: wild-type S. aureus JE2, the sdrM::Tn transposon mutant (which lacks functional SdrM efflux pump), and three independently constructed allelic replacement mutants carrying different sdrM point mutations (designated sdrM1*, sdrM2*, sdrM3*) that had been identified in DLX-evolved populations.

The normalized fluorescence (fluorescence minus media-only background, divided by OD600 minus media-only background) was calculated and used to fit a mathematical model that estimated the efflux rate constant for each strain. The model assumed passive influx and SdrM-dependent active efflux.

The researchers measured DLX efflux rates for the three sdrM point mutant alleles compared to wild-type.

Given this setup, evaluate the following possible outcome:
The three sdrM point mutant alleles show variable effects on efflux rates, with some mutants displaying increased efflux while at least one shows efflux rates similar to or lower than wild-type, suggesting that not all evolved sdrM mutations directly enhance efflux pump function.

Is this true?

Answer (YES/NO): NO